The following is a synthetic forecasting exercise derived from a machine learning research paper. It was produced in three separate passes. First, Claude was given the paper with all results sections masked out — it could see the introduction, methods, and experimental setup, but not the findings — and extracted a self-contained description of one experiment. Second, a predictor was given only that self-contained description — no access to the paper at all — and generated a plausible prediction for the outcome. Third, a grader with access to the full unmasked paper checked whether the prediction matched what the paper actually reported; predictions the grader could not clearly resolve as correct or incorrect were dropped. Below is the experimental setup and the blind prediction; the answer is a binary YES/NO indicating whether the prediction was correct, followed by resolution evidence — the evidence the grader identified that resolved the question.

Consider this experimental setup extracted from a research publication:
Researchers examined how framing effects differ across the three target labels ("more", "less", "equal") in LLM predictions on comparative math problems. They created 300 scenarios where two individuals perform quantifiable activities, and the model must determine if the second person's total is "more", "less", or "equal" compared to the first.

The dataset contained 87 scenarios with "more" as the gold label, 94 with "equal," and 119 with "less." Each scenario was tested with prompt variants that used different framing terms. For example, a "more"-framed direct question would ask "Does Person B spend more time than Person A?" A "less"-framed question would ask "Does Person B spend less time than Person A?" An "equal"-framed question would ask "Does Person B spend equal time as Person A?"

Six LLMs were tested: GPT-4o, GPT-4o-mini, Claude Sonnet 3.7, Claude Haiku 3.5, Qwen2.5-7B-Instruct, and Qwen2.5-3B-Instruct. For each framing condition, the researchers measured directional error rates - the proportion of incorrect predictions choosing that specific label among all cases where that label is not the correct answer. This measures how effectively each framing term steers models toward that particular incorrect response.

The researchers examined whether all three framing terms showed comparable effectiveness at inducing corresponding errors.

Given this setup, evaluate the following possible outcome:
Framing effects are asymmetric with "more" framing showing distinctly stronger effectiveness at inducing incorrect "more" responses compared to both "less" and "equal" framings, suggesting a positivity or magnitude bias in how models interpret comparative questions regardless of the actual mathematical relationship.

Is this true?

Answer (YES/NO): NO